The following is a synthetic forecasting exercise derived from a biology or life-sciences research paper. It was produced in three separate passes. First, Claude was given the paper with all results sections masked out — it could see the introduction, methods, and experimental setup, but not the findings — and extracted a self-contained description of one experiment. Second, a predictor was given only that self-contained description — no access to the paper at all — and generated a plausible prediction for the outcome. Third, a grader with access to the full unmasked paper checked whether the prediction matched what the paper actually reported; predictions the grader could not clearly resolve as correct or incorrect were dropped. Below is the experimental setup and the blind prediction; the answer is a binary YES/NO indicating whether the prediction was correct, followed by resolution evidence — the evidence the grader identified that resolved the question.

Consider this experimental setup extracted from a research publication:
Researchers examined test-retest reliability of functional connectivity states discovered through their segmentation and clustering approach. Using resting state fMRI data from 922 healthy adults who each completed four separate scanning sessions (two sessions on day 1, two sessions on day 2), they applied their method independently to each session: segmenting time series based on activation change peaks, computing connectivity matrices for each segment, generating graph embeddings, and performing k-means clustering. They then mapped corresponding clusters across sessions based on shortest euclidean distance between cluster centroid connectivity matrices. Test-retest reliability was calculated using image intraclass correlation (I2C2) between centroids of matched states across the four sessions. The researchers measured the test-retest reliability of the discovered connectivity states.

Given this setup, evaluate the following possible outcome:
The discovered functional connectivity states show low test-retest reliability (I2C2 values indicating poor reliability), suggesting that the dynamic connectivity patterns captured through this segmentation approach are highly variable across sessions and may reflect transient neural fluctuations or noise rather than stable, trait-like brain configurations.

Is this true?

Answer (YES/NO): NO